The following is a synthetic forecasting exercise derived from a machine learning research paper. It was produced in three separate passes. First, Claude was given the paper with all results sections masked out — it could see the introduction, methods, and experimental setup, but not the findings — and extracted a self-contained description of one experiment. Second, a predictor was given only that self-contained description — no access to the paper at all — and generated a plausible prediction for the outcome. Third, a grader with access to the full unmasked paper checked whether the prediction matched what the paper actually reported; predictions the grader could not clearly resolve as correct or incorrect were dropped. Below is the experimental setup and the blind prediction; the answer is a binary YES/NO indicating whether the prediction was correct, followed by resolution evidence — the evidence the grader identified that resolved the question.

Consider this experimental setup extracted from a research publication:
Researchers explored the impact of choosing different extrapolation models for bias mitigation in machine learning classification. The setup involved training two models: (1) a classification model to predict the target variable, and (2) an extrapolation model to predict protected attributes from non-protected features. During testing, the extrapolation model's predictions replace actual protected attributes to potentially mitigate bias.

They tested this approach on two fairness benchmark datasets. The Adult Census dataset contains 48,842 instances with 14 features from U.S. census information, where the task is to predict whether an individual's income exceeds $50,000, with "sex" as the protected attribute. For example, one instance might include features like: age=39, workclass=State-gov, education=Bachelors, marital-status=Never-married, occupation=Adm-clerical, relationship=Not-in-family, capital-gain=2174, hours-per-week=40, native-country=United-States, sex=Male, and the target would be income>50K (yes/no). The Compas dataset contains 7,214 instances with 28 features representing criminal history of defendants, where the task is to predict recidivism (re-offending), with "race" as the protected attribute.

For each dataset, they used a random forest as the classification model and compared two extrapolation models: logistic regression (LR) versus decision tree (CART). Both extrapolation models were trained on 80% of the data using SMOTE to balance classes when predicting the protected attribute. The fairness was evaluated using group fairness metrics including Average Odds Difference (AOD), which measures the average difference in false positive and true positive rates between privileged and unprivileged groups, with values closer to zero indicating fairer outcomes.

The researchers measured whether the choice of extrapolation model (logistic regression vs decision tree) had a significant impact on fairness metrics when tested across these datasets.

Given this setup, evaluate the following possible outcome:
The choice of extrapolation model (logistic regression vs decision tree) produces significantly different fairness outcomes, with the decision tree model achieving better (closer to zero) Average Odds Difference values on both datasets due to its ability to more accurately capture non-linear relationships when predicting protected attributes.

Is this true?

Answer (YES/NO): NO